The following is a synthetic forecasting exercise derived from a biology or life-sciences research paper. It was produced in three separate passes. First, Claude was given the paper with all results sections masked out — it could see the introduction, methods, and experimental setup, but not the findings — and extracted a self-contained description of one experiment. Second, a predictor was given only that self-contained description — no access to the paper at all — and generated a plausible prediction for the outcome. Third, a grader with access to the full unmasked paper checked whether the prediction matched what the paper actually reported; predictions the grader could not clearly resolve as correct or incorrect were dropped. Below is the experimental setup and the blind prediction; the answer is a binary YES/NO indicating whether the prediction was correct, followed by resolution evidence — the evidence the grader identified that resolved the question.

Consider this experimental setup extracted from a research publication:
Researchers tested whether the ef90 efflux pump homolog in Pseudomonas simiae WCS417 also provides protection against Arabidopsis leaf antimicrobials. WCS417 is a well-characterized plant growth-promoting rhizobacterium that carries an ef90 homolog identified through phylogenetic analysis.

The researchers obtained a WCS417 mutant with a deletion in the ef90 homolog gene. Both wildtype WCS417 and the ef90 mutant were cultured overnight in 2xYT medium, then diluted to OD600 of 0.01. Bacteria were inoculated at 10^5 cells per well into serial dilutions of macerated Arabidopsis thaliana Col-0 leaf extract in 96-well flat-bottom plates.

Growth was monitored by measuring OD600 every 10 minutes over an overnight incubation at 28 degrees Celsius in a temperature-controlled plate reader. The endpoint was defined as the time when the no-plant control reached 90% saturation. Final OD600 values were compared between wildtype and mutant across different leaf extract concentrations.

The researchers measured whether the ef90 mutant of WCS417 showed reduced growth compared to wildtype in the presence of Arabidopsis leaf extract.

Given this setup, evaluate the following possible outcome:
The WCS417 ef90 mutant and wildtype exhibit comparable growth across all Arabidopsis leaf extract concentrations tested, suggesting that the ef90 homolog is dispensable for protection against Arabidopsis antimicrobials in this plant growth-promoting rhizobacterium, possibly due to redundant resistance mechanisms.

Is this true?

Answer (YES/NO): NO